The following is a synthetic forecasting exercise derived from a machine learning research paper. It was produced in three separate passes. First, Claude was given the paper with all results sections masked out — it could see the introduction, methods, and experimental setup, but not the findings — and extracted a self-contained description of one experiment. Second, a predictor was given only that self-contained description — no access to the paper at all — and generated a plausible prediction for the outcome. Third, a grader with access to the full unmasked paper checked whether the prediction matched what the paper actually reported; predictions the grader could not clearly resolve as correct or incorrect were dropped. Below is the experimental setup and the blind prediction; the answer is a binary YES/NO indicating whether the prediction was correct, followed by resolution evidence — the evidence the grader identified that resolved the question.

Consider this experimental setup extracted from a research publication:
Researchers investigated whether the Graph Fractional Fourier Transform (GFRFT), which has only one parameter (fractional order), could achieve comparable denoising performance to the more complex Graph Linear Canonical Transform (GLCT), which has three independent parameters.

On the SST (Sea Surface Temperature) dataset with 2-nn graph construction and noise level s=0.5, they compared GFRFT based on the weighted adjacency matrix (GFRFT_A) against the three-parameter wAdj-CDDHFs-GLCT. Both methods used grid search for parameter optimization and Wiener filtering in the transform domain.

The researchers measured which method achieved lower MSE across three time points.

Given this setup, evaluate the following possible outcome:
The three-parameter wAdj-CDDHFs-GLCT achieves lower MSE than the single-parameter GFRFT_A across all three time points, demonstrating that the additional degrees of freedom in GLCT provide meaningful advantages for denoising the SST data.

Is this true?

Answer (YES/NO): YES